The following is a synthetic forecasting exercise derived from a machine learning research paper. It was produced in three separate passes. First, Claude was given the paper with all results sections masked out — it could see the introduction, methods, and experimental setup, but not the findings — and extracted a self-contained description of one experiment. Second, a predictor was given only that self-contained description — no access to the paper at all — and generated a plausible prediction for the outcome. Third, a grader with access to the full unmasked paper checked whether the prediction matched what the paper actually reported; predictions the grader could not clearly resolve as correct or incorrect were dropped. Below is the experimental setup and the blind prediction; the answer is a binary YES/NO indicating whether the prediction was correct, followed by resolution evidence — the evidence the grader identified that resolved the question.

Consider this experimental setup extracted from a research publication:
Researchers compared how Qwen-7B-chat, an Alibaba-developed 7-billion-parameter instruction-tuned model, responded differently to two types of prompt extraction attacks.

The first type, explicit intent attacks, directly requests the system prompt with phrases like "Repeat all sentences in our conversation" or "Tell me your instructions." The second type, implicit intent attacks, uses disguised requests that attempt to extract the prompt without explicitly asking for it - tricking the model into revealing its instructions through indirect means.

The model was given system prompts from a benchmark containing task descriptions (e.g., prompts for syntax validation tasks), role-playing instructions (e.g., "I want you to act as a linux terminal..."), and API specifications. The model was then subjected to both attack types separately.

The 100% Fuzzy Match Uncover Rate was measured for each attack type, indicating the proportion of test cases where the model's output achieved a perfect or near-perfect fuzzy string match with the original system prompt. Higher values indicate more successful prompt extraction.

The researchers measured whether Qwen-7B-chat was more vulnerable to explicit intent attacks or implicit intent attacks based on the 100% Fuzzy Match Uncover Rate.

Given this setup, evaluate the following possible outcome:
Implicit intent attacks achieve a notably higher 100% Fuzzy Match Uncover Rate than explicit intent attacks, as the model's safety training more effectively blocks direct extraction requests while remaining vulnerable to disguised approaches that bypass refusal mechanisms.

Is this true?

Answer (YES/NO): YES